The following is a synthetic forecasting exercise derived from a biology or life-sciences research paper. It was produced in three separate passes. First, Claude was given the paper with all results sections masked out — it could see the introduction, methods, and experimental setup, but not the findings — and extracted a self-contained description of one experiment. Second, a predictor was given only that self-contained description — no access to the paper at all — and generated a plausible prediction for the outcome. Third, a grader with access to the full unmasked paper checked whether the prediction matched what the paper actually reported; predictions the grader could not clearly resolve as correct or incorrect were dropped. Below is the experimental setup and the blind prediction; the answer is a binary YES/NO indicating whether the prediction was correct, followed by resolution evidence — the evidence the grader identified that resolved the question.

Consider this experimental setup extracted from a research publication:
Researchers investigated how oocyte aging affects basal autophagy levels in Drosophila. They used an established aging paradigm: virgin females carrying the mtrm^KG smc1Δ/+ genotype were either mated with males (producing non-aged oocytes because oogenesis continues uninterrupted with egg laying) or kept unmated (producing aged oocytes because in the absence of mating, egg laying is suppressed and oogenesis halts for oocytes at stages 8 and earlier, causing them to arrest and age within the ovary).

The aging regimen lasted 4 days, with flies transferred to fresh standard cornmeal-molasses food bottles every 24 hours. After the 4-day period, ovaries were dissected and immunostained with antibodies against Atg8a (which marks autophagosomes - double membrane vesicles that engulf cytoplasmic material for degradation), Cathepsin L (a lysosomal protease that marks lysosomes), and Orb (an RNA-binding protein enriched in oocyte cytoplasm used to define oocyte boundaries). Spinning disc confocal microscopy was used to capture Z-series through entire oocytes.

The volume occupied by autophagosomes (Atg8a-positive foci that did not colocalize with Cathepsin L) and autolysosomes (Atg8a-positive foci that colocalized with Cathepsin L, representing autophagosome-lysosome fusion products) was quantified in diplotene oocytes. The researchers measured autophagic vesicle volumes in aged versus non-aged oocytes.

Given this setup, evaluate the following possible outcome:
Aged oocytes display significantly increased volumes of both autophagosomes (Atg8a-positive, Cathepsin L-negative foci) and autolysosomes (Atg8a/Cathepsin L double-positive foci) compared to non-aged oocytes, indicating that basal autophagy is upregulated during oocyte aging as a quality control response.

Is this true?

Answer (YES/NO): NO